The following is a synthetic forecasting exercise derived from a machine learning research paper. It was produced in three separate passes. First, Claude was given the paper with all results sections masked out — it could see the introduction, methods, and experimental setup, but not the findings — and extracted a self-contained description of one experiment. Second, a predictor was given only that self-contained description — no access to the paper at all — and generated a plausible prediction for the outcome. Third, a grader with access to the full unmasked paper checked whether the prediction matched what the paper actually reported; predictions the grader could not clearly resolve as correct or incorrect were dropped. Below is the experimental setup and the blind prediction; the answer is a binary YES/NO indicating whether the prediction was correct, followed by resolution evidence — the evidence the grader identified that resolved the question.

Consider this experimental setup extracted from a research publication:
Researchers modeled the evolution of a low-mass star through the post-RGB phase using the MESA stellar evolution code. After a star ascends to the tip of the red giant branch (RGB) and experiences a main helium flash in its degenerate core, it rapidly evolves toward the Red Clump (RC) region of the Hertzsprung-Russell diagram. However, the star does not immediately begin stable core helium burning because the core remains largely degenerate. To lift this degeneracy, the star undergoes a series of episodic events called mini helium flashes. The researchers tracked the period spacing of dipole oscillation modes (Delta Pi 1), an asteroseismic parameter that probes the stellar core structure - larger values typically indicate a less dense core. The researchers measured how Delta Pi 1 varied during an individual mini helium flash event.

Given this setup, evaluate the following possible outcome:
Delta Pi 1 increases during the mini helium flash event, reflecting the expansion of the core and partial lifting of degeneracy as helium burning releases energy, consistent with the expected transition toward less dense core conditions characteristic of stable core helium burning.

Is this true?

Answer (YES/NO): NO